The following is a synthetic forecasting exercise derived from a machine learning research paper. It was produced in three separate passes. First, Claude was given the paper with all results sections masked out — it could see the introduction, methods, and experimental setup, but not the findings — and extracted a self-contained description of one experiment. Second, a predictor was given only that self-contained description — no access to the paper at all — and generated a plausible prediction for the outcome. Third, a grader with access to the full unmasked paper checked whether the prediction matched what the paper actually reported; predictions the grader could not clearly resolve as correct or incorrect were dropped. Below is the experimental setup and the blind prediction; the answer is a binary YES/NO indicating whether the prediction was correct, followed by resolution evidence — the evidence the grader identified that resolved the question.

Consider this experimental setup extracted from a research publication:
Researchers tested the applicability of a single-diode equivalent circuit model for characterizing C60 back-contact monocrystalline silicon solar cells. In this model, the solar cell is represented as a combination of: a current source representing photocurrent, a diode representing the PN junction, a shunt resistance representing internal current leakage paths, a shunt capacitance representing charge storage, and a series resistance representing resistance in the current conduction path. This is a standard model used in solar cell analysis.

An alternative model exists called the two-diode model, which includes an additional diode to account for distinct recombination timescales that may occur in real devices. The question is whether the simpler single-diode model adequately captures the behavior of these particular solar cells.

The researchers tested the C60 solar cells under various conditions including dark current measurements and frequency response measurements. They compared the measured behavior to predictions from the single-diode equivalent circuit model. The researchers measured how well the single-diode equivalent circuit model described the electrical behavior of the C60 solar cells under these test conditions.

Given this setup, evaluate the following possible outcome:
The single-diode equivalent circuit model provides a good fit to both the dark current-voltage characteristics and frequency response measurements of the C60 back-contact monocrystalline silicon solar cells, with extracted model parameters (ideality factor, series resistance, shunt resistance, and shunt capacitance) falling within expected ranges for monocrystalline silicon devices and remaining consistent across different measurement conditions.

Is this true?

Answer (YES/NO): NO